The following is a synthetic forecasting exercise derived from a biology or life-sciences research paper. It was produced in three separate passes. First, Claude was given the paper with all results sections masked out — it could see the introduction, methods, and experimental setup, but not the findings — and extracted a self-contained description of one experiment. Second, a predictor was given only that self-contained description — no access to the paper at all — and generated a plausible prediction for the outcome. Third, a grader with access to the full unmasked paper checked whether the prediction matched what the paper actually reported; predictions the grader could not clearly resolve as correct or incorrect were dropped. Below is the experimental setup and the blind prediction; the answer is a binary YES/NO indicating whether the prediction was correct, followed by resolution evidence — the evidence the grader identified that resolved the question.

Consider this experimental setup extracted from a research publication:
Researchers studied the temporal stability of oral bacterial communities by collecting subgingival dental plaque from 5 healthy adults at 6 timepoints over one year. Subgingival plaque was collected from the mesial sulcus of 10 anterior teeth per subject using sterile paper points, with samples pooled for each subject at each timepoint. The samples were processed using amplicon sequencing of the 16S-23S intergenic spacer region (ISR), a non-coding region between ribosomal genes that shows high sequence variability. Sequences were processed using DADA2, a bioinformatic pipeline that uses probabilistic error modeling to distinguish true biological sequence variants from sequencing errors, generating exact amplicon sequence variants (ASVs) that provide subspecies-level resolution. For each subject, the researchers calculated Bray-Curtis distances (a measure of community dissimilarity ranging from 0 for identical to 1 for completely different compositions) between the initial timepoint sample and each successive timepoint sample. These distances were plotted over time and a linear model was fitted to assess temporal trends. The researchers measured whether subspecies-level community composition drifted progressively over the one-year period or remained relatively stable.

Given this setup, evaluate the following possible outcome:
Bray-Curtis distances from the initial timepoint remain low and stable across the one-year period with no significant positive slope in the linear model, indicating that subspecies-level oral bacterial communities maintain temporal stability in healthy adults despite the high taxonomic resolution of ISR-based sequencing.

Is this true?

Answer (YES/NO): NO